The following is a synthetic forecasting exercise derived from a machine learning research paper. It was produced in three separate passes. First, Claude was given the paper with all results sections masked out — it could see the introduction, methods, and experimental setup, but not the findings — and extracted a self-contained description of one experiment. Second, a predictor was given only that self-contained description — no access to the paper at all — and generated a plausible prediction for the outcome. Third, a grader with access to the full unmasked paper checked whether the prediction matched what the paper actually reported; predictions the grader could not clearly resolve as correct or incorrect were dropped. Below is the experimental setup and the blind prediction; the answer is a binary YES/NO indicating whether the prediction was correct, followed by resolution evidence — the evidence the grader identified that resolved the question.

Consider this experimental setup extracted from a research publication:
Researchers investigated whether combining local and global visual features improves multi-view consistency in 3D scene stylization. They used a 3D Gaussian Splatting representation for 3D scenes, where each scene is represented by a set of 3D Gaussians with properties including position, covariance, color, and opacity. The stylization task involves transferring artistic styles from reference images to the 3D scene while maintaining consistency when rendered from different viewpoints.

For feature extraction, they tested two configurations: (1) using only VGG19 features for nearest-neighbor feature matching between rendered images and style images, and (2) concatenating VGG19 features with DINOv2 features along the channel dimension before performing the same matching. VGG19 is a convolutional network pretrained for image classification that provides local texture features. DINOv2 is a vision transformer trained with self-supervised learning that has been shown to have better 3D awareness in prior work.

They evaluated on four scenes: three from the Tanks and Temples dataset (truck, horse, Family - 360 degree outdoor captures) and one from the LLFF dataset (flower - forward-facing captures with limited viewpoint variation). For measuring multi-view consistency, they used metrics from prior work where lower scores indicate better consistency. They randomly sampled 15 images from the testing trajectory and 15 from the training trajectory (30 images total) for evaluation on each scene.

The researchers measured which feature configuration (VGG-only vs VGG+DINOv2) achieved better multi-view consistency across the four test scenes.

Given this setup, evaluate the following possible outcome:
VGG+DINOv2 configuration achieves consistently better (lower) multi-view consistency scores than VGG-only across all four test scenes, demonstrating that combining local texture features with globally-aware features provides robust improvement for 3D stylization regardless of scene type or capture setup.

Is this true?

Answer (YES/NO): NO